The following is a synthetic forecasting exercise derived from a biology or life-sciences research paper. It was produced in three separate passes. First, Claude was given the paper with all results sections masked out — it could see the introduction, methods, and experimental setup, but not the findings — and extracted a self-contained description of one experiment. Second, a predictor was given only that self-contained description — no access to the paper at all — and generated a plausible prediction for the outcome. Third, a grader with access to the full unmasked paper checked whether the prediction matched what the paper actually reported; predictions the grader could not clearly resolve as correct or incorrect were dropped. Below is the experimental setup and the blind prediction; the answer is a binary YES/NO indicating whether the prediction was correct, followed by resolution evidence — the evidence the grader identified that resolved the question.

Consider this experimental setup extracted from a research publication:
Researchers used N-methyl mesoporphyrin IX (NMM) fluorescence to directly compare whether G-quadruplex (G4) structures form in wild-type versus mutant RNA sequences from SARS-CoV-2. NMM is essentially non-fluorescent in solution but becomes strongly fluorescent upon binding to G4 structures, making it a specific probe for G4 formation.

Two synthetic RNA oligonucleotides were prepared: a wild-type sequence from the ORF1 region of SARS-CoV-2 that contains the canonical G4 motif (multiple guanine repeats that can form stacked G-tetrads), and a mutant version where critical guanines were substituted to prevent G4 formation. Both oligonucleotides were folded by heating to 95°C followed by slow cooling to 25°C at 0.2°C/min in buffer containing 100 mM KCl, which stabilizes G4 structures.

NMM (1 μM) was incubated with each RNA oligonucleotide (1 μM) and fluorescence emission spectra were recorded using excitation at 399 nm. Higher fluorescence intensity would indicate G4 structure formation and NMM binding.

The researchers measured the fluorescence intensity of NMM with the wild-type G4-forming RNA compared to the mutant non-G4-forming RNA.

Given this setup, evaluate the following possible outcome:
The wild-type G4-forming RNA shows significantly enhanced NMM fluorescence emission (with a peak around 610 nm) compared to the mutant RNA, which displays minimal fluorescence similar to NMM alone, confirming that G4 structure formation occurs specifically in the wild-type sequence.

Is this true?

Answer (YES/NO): YES